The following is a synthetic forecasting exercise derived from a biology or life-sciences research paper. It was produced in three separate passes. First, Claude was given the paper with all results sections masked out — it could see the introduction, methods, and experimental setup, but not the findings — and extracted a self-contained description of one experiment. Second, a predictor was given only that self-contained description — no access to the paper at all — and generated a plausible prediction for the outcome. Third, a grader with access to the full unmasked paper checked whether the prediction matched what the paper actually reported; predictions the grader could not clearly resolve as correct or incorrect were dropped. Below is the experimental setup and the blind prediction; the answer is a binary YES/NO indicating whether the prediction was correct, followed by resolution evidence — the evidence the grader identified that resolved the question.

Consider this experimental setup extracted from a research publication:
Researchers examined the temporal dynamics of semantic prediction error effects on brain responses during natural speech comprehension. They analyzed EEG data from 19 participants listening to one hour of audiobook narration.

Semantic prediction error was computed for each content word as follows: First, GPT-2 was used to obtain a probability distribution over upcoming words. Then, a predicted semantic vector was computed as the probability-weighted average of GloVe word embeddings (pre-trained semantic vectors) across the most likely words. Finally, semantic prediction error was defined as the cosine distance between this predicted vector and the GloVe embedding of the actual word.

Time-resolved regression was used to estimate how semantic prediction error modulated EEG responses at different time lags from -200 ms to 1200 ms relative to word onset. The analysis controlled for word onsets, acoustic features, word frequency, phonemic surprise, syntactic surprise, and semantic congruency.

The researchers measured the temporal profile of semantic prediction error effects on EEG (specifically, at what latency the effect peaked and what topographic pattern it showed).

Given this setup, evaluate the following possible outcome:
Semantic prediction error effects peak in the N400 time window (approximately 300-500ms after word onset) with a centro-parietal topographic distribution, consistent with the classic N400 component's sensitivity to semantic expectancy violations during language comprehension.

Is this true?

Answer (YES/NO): NO